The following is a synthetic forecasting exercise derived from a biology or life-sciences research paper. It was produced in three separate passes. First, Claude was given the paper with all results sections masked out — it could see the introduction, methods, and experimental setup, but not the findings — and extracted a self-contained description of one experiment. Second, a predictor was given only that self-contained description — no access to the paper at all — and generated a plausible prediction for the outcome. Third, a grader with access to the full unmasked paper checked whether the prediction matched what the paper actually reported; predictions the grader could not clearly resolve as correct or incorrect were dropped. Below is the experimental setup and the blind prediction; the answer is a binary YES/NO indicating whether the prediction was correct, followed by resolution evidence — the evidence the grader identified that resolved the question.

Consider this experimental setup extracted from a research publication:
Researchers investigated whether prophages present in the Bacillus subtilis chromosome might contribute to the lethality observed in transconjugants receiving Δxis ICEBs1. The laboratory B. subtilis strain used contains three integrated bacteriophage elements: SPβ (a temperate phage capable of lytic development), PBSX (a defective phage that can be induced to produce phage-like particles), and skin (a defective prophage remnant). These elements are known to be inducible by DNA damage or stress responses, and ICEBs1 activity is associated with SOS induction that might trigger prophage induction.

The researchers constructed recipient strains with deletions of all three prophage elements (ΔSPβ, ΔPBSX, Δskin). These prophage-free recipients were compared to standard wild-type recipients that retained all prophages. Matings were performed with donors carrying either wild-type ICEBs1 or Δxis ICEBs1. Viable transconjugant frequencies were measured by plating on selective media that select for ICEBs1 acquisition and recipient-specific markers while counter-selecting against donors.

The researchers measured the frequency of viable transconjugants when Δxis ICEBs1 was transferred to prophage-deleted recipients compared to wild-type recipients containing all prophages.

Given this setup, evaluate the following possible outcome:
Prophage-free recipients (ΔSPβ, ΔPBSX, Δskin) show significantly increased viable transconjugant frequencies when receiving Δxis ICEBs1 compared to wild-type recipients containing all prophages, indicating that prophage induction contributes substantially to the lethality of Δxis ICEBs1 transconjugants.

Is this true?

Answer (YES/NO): NO